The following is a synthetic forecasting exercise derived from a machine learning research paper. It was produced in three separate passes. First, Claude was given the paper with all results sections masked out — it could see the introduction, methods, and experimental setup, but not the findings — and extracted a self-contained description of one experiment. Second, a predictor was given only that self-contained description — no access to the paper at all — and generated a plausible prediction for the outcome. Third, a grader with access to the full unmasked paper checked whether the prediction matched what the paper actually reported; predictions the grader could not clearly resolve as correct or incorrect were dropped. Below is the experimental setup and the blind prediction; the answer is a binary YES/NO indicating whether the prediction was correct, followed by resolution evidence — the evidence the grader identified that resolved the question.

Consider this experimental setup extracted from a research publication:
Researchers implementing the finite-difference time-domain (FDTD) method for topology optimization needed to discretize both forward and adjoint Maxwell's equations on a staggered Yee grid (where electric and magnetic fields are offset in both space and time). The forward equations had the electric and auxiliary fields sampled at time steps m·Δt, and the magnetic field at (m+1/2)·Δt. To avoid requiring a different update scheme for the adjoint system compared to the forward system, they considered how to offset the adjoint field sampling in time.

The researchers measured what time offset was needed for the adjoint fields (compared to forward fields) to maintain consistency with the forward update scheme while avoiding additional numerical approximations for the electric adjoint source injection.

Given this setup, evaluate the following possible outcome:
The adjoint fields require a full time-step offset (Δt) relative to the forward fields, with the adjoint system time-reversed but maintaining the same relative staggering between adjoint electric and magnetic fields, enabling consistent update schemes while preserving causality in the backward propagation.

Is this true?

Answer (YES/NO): NO